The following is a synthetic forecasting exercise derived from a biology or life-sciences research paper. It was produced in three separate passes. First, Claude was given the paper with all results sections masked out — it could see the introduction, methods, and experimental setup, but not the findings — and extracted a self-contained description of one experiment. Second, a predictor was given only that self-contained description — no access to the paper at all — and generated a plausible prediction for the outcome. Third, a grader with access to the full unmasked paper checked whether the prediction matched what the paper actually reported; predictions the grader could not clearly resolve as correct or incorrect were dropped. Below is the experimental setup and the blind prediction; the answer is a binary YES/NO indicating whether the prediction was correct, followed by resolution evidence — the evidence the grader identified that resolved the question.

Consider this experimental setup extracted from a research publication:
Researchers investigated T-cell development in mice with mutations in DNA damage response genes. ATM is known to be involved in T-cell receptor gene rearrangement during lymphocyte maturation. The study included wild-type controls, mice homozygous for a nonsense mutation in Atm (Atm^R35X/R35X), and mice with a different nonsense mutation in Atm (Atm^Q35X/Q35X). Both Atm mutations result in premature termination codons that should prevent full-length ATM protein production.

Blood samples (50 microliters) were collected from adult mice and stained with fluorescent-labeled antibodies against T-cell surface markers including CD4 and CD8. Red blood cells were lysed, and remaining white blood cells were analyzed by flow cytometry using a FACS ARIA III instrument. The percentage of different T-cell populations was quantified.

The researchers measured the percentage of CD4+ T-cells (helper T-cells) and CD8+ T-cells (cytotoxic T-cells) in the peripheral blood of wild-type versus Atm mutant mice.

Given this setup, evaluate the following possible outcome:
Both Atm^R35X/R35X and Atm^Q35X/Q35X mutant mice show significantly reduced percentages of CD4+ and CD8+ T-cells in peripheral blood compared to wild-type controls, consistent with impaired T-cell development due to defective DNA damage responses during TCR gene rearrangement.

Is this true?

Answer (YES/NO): NO